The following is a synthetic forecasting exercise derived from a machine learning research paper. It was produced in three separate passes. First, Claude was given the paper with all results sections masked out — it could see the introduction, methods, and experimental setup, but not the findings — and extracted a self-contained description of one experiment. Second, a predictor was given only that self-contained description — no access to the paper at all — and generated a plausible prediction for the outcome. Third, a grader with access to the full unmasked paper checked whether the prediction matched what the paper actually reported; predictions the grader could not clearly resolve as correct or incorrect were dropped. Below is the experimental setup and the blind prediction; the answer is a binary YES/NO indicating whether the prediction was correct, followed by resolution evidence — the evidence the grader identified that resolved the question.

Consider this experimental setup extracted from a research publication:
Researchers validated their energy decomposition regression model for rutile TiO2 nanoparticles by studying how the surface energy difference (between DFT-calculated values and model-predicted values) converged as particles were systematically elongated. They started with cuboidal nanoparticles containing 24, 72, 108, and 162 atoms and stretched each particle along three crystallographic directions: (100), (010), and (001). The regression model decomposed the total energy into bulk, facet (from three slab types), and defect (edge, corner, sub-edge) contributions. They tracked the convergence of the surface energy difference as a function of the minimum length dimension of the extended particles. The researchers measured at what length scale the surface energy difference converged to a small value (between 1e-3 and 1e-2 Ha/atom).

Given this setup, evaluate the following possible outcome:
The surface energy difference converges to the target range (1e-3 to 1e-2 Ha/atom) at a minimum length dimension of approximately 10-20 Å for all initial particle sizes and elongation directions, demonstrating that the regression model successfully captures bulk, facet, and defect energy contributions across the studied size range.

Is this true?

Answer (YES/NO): YES